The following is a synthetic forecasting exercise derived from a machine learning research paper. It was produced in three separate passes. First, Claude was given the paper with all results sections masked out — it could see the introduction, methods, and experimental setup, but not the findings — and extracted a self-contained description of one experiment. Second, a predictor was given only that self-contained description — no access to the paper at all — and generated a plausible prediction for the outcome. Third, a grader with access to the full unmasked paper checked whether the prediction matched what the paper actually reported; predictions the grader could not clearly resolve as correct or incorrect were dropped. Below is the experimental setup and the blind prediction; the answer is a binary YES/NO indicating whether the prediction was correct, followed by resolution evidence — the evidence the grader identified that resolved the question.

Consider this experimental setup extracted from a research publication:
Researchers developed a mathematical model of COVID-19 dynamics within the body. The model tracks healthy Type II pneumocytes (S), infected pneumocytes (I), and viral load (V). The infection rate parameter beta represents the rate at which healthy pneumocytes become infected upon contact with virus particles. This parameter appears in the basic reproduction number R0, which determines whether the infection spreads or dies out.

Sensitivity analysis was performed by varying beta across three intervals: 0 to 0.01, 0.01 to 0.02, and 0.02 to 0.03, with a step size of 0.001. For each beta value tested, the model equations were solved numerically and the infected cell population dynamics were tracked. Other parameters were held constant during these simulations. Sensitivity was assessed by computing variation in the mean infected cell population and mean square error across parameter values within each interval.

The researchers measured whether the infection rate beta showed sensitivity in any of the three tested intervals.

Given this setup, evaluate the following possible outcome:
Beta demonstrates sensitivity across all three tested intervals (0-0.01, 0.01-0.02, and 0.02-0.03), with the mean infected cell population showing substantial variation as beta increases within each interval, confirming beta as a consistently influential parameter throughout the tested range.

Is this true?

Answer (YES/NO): NO